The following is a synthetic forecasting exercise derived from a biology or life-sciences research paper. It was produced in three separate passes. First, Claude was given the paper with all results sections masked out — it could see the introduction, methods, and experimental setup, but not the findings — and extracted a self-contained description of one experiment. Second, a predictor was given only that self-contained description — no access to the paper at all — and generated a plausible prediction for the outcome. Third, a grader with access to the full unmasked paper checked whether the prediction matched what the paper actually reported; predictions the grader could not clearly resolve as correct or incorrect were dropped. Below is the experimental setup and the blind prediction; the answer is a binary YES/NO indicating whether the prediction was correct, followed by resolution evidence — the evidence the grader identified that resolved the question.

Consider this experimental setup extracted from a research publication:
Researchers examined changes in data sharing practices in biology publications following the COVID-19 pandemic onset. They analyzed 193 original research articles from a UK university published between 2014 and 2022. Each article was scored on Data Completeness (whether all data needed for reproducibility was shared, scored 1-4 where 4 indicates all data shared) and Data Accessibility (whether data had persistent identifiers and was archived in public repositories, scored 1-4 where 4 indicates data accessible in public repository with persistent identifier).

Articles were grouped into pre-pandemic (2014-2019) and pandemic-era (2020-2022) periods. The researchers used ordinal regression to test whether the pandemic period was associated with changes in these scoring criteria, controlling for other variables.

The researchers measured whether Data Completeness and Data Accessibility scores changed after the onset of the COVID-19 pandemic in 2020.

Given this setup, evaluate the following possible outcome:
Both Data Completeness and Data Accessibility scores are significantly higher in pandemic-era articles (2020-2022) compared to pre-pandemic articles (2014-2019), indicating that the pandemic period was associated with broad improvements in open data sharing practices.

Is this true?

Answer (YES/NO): YES